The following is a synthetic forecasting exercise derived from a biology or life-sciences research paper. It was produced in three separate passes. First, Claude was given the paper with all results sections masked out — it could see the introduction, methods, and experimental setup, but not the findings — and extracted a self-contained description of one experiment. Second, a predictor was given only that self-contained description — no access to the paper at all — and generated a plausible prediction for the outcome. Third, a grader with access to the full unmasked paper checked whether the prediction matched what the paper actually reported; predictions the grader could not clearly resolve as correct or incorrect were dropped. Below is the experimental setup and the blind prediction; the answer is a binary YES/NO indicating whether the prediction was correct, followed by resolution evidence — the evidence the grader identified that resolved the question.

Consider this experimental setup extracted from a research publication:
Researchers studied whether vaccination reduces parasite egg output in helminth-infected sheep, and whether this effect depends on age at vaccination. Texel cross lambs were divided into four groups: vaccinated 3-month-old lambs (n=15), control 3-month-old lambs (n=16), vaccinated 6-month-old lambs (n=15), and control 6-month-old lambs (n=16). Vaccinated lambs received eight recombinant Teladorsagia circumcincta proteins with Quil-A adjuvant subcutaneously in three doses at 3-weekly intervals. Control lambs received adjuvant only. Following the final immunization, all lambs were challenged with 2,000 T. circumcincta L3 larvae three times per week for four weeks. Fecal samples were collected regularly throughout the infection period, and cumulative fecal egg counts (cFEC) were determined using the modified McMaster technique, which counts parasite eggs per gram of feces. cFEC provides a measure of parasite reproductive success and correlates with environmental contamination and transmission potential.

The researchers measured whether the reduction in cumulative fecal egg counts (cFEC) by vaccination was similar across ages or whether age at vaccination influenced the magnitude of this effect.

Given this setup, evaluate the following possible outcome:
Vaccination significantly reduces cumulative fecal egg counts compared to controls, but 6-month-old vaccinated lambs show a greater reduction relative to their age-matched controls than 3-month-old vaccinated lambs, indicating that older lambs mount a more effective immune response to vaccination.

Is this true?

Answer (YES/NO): NO